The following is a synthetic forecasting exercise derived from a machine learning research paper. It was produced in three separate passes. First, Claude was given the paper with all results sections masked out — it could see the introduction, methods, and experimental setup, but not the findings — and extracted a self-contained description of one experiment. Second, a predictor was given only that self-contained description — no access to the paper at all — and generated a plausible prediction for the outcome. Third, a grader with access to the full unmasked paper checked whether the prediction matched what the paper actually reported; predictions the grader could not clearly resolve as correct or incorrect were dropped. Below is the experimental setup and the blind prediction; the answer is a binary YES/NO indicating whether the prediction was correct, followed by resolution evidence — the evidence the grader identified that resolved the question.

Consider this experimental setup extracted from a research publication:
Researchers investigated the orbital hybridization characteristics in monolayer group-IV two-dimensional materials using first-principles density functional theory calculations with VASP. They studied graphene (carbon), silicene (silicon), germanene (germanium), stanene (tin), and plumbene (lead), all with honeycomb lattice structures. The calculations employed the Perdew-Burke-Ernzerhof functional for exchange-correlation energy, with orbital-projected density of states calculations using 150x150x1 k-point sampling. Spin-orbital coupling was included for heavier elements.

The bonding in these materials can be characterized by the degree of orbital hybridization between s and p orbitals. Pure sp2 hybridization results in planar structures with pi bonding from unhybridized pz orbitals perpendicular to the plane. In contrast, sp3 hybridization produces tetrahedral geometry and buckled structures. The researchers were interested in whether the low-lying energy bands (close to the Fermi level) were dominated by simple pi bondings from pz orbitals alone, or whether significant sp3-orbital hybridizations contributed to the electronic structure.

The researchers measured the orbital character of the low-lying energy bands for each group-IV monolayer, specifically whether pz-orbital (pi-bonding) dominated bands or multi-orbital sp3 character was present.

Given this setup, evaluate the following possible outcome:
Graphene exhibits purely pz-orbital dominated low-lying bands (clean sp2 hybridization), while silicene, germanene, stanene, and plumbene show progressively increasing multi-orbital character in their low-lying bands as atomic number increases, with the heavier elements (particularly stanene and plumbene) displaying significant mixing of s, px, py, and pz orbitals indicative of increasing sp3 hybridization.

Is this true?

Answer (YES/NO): NO